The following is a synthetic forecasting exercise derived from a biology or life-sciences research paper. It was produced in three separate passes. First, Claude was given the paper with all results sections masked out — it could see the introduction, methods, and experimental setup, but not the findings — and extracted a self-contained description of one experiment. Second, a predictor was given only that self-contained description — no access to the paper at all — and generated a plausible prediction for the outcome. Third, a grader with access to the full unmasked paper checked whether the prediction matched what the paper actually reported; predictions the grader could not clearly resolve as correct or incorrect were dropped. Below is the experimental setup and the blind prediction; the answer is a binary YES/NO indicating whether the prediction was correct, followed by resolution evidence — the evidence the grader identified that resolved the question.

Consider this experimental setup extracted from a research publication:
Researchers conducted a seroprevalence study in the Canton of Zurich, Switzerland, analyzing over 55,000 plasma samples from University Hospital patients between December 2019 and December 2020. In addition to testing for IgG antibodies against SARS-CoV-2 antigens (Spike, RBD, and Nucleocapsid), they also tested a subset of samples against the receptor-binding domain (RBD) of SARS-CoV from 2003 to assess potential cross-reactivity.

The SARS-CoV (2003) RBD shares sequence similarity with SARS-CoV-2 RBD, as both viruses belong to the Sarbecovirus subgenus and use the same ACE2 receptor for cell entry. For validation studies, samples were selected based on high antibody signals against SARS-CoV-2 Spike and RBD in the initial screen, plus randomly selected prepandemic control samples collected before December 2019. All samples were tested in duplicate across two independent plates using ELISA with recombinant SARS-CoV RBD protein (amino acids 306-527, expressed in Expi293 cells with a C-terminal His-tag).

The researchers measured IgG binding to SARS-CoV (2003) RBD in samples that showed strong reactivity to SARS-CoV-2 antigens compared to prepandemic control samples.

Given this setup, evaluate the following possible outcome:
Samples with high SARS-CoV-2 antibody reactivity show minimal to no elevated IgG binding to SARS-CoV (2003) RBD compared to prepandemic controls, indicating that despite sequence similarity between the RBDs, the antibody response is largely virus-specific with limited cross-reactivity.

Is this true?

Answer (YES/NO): NO